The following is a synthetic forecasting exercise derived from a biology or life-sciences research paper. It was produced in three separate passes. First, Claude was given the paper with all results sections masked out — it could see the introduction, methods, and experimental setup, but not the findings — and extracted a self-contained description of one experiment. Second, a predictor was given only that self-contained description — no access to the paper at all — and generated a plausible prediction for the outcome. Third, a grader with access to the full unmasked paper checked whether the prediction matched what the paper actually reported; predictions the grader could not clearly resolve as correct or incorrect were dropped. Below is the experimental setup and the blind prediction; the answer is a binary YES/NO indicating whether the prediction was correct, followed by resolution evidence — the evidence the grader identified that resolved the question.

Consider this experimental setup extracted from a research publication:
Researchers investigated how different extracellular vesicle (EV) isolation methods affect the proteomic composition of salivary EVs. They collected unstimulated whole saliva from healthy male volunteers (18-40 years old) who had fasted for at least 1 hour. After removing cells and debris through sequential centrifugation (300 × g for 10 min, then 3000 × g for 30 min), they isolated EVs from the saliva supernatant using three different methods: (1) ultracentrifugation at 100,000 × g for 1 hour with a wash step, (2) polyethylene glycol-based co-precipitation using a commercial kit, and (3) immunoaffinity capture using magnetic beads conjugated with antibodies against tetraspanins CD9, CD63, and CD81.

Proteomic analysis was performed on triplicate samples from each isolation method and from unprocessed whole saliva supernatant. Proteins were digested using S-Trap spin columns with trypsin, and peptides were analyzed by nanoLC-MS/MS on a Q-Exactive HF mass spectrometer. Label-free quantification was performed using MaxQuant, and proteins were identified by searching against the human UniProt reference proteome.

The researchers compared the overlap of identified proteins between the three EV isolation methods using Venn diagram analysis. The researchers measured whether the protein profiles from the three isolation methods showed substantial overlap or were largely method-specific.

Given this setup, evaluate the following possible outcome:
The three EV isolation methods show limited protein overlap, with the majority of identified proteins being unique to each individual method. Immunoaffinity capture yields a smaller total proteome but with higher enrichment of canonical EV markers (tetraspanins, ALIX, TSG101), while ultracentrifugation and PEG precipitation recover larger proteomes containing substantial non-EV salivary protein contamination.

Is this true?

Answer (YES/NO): NO